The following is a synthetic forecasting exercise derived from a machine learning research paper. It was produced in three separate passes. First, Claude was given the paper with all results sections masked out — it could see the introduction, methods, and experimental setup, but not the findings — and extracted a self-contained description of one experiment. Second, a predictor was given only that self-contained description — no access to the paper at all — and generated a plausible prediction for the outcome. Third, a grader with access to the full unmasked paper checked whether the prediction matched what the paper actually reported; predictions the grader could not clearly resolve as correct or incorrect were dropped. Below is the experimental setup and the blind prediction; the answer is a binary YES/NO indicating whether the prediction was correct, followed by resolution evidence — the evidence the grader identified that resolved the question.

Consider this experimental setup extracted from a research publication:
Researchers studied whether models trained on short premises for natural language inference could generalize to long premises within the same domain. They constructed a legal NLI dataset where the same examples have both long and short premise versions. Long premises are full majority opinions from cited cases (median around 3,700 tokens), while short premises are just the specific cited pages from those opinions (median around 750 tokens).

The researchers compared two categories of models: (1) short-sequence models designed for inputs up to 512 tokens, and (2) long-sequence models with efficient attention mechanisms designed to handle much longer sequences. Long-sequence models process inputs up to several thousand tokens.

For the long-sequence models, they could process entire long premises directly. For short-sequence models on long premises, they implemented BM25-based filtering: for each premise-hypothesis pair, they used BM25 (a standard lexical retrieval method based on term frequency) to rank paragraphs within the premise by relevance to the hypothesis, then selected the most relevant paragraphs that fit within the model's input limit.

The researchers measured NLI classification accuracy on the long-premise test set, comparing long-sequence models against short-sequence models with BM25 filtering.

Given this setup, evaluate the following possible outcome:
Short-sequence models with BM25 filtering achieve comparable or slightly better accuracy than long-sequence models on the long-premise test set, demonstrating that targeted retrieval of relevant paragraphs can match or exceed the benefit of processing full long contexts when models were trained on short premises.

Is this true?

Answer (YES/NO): NO